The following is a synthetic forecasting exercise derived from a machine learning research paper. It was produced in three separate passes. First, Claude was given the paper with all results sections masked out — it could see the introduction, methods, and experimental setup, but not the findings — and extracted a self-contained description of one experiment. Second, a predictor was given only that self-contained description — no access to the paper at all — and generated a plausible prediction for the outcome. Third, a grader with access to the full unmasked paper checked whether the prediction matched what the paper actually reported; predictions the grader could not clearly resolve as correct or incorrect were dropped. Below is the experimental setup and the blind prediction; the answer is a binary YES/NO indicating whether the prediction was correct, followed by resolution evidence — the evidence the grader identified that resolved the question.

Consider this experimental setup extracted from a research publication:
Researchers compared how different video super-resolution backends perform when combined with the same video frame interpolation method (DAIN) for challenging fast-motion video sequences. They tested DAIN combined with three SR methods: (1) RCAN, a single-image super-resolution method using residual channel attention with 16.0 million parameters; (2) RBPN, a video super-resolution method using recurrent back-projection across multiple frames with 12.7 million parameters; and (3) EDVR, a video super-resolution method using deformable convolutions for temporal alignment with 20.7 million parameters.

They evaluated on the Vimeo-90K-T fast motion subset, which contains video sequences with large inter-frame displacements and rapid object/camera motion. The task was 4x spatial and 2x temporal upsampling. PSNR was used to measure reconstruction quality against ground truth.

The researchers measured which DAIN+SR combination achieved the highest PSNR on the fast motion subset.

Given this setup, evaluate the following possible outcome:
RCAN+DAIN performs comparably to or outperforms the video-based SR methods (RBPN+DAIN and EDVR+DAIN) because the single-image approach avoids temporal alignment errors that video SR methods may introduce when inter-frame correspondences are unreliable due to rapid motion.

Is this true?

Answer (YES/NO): NO